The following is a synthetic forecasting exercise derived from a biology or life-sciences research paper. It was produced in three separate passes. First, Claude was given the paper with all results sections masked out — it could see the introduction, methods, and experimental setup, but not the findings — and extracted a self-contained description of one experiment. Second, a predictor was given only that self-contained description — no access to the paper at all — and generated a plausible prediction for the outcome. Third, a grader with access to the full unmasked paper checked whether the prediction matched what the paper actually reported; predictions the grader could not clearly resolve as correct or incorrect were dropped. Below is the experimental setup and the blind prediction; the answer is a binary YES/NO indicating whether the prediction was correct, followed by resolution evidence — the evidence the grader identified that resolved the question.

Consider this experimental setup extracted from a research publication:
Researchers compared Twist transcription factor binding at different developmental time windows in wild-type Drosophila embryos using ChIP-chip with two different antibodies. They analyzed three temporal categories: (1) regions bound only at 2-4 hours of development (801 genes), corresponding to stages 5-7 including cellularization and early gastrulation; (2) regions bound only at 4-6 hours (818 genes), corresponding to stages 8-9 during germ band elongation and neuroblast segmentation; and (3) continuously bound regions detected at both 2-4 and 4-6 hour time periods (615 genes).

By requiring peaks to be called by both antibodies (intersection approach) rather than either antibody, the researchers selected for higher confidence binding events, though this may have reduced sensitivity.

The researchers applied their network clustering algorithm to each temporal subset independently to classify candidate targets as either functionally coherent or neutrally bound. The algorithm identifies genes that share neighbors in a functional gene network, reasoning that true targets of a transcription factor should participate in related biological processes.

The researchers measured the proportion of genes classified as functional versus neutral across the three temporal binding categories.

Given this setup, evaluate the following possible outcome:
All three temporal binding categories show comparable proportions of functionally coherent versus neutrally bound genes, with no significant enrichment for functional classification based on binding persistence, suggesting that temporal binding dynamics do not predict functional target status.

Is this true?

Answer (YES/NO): NO